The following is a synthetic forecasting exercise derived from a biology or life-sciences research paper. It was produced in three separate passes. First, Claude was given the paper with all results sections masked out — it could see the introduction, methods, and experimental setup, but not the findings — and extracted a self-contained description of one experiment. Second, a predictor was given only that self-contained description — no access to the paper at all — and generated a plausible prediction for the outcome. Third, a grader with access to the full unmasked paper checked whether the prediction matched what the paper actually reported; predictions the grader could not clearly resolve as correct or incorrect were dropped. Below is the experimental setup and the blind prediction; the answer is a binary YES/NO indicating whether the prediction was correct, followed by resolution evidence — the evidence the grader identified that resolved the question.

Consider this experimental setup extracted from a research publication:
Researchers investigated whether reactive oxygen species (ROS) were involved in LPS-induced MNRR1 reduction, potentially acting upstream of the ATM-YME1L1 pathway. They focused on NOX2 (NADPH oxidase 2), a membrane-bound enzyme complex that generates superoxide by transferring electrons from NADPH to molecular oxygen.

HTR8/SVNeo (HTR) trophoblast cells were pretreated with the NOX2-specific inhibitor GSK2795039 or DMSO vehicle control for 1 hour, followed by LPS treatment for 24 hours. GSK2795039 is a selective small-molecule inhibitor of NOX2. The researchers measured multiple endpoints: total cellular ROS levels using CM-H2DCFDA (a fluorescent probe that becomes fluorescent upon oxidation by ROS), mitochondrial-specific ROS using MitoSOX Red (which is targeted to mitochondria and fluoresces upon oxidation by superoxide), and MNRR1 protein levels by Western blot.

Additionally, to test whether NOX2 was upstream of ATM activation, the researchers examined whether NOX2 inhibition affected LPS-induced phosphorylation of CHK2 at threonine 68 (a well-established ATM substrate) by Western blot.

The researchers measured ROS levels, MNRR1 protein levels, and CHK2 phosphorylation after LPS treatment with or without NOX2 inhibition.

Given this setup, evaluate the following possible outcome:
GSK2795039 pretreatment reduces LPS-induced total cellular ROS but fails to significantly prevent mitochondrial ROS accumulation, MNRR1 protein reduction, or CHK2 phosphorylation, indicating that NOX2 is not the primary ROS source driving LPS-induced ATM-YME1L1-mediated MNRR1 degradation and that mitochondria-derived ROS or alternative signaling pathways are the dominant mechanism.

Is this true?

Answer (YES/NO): NO